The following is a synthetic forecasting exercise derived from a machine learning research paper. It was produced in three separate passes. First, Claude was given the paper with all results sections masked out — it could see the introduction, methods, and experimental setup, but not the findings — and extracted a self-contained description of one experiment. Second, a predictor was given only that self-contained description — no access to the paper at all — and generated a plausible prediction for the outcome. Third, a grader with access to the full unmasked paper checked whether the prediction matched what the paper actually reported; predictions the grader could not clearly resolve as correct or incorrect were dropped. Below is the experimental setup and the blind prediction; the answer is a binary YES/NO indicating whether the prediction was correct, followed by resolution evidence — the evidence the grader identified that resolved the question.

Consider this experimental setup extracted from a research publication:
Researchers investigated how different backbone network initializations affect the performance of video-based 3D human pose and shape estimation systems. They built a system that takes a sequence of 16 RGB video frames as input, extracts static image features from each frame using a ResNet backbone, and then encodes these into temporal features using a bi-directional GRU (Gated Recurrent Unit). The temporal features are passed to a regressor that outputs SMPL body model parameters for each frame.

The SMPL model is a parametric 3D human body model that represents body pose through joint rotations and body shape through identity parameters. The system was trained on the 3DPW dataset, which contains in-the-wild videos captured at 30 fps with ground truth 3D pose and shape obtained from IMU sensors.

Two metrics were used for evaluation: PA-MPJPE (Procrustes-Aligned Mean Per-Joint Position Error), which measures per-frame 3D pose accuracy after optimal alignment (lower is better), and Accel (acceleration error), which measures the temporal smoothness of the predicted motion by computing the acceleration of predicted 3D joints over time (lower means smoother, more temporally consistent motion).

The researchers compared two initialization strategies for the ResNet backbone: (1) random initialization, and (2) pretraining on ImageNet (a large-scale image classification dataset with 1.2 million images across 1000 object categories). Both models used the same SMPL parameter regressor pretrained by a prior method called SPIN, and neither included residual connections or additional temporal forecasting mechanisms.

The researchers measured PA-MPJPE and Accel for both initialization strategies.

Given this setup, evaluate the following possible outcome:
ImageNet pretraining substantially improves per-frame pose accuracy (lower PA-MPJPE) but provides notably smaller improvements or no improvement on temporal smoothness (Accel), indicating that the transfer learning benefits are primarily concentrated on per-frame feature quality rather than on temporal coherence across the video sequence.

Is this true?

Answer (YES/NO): NO